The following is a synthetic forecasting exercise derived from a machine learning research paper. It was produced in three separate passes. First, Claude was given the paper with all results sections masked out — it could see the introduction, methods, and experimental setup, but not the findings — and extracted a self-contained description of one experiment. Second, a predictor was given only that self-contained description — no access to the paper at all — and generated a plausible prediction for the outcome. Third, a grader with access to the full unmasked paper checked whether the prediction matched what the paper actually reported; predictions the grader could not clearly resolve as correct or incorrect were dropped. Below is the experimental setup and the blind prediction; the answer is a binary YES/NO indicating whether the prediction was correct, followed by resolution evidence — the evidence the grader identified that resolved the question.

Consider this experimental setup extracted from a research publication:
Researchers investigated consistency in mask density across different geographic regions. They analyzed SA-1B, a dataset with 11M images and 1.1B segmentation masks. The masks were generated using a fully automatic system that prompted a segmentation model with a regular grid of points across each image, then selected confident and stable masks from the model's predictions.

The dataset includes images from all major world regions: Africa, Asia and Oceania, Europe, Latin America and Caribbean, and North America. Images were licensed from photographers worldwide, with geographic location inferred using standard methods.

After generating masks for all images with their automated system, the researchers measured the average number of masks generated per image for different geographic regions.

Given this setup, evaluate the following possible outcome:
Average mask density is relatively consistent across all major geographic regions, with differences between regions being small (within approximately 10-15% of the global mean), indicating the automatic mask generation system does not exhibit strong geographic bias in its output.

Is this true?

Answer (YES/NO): YES